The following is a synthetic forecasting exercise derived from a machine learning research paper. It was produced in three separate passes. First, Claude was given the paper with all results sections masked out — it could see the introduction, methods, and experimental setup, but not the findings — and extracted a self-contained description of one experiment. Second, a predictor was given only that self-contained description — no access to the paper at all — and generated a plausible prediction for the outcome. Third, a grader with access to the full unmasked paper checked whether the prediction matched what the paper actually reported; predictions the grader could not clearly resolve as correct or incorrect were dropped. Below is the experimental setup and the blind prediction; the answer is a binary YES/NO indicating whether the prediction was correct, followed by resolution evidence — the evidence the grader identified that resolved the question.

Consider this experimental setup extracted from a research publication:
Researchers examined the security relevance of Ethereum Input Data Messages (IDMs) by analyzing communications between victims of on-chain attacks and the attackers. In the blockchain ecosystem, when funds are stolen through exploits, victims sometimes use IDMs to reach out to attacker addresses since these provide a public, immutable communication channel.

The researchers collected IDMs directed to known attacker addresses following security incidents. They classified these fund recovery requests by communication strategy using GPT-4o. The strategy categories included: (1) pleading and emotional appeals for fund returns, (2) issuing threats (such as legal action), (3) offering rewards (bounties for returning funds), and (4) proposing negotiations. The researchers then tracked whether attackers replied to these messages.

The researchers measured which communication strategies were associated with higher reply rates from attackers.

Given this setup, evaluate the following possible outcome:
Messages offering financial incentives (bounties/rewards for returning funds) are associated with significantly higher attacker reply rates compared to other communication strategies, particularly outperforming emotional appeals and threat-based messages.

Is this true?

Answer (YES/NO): NO